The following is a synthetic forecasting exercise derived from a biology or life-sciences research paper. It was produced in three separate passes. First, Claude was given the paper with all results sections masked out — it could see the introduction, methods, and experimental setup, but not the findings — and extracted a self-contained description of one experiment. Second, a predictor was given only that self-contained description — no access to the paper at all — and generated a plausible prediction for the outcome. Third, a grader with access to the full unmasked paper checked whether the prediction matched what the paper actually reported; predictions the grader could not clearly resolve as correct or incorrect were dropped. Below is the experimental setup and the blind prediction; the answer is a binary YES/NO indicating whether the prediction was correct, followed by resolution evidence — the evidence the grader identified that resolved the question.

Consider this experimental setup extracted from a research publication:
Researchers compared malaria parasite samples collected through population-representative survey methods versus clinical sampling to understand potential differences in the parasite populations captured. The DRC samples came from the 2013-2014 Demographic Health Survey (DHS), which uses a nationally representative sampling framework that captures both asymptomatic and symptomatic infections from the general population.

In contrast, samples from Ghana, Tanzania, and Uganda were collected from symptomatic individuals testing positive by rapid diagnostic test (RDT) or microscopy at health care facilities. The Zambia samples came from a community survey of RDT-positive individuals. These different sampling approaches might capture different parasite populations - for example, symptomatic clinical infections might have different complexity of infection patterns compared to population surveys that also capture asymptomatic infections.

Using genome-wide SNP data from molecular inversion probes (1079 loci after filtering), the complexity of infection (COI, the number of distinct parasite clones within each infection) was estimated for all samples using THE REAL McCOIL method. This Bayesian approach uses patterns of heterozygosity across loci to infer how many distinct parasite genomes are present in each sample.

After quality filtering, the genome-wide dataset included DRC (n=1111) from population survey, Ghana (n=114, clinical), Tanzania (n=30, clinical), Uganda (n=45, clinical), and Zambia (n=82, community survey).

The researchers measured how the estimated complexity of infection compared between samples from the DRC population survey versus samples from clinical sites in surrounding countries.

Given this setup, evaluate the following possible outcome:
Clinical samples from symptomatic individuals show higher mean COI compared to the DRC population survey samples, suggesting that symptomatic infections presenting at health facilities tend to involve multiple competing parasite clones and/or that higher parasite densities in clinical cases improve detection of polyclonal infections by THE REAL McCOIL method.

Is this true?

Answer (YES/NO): NO